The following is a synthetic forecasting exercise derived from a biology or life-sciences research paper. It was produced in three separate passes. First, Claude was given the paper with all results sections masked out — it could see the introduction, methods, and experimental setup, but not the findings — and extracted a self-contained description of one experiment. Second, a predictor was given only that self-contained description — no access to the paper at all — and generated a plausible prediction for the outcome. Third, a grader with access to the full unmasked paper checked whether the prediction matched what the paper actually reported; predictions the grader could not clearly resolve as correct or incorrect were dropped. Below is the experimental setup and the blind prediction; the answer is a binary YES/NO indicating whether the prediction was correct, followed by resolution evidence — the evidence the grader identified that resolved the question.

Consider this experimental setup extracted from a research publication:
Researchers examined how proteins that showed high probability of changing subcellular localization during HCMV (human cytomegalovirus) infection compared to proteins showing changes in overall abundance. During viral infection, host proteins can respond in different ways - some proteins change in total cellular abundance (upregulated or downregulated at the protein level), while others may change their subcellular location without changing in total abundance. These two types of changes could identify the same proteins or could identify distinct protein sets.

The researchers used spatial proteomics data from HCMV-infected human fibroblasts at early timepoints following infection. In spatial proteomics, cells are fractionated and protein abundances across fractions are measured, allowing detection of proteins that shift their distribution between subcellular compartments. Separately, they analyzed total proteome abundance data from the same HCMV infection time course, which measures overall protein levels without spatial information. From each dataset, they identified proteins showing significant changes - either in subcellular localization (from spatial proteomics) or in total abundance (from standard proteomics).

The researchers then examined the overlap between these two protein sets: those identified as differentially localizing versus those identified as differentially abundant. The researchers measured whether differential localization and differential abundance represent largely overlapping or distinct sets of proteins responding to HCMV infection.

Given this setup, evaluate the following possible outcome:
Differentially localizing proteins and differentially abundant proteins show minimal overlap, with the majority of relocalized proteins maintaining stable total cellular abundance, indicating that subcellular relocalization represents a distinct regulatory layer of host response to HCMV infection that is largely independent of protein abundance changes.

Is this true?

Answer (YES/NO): YES